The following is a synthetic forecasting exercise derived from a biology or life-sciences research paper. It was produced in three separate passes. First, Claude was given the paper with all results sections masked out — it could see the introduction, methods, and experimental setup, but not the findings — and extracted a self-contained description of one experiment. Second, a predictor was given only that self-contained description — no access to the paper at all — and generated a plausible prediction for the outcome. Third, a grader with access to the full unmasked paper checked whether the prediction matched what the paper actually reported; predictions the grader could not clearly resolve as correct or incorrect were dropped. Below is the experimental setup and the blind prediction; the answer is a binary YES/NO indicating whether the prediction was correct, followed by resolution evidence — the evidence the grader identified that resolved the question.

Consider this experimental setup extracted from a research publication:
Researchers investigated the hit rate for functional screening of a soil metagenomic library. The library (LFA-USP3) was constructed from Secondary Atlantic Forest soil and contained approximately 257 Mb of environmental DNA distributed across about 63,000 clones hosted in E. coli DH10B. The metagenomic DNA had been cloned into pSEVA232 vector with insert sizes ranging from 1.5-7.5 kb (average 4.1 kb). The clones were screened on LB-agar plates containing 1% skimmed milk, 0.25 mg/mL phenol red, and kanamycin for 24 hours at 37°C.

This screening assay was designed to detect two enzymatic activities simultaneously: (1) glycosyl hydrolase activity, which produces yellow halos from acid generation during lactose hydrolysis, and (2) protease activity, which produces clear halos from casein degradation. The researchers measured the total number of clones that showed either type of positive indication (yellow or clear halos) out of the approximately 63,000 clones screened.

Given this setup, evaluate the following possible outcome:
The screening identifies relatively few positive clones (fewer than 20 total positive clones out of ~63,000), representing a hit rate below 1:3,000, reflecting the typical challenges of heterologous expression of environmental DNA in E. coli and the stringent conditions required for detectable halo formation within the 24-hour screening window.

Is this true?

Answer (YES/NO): NO